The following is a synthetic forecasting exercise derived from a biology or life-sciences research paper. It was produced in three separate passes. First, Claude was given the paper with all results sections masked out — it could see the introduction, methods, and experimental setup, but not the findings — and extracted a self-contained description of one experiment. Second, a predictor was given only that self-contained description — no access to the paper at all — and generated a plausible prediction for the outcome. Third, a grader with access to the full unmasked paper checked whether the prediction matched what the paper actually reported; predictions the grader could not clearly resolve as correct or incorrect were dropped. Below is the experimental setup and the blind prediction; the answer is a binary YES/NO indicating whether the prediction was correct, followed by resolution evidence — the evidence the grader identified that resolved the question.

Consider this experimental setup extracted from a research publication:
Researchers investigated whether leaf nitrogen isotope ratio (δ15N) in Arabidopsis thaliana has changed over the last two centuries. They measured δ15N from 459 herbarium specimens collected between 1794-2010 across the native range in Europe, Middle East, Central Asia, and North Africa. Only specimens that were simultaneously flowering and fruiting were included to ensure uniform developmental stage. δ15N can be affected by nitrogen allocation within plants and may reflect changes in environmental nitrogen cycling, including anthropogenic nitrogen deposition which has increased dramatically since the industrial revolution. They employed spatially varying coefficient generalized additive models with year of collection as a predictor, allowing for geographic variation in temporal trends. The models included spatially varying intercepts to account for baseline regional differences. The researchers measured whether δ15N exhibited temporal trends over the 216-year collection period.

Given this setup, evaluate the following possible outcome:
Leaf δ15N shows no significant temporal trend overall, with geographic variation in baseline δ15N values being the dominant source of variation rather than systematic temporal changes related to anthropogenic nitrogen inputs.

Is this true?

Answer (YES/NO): NO